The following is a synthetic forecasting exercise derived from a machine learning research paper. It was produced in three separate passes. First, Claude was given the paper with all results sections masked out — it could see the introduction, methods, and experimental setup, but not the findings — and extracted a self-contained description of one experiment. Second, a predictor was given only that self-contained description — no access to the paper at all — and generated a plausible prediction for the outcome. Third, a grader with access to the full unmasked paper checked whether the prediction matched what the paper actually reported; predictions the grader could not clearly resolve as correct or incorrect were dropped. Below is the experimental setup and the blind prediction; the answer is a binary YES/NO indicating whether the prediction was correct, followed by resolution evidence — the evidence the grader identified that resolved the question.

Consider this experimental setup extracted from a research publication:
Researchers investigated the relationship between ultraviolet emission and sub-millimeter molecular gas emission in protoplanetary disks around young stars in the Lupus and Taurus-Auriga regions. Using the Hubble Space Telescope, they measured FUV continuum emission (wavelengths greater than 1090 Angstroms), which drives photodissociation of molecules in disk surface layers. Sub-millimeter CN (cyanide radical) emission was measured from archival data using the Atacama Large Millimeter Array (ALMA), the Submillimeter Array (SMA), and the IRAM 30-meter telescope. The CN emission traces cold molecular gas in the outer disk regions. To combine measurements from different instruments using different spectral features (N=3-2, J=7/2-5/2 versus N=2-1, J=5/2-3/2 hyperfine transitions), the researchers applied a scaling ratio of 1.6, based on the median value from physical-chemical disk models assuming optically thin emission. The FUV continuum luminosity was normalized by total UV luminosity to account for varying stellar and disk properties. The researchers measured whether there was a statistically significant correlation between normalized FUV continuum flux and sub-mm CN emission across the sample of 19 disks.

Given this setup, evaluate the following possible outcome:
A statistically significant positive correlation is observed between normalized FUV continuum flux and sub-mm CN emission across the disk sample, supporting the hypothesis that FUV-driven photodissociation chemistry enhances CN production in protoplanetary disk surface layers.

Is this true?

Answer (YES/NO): NO